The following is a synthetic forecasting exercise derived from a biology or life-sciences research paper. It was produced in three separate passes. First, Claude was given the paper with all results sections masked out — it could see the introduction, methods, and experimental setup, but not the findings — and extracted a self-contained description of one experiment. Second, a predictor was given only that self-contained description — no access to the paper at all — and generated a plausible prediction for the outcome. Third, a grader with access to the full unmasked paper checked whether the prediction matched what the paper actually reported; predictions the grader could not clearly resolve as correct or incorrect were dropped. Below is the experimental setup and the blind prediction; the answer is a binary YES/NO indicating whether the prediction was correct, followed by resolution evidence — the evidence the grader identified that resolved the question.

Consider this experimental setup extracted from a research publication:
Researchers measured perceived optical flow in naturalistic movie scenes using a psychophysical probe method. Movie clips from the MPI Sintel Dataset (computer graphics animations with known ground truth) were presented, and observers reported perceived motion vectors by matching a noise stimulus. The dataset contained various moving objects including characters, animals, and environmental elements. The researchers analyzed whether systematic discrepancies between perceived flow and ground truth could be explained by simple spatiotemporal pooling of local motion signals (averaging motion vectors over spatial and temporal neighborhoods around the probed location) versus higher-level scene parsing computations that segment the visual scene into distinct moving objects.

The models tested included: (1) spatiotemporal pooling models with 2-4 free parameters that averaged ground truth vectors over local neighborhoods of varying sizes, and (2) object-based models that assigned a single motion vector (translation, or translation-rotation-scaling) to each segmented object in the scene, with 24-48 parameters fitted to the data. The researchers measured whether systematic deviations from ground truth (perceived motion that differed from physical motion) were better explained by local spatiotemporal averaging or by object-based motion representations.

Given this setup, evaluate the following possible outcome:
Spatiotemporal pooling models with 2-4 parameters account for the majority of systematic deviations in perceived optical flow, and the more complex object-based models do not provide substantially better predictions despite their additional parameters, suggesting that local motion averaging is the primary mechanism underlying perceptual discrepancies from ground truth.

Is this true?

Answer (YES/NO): NO